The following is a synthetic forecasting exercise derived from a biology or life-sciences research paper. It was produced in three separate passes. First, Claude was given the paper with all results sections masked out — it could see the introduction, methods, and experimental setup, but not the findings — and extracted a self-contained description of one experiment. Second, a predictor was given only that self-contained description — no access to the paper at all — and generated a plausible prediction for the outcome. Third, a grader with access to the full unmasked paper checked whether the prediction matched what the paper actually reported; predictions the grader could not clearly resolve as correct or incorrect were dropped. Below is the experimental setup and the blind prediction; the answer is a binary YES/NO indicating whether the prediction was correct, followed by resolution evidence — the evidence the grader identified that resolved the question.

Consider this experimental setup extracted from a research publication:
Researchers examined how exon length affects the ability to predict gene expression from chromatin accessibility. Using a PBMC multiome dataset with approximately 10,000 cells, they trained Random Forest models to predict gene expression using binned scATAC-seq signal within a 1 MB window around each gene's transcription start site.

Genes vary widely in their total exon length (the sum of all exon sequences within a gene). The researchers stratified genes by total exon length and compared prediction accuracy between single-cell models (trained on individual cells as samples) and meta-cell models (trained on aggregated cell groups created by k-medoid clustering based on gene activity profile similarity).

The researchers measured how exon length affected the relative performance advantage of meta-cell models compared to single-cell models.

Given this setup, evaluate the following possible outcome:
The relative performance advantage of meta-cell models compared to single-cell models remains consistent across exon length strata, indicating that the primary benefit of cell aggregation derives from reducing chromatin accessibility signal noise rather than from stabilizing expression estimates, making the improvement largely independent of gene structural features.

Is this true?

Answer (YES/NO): NO